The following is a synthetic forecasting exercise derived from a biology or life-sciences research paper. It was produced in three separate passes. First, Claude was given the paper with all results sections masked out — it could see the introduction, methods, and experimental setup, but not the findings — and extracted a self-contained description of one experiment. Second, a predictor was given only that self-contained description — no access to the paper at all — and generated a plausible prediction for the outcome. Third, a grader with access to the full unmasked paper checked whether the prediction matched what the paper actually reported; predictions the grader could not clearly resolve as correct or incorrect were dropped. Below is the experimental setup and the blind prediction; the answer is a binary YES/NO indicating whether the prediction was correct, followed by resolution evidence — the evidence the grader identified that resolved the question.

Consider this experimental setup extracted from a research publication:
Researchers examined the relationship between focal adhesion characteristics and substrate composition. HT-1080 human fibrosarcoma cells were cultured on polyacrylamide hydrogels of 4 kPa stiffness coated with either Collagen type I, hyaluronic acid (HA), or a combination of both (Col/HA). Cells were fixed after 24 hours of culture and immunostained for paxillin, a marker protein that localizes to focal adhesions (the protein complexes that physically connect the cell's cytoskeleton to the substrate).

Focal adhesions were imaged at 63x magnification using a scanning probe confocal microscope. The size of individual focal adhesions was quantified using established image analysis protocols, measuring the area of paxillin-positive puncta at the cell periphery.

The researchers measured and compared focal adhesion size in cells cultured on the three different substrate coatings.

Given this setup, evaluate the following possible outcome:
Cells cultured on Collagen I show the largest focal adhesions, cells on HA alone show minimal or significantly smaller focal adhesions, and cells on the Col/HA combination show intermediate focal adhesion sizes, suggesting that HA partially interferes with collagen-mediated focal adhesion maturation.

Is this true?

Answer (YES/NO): NO